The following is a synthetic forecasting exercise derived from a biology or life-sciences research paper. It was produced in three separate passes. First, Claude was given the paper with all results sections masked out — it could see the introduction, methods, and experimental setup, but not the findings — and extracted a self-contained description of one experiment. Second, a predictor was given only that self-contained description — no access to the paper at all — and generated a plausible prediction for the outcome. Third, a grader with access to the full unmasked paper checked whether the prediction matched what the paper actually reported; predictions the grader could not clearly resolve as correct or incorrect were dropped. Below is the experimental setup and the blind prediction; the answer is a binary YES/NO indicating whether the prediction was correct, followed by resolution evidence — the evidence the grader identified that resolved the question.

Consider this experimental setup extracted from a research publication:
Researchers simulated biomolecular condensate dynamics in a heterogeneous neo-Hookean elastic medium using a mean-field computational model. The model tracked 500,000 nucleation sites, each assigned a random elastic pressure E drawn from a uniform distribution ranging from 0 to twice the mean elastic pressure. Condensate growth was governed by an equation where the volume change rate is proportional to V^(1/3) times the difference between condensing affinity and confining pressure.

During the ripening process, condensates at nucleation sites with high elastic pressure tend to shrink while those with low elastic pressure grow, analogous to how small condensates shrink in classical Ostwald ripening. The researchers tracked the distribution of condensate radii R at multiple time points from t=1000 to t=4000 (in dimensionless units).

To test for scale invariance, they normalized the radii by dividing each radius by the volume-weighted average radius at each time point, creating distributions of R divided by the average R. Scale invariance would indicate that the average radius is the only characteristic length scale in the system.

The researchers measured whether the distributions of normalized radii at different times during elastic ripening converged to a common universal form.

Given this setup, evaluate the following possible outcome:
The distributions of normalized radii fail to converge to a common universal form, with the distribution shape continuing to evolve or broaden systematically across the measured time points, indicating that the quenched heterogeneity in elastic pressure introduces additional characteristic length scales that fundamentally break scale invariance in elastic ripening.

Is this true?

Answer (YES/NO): NO